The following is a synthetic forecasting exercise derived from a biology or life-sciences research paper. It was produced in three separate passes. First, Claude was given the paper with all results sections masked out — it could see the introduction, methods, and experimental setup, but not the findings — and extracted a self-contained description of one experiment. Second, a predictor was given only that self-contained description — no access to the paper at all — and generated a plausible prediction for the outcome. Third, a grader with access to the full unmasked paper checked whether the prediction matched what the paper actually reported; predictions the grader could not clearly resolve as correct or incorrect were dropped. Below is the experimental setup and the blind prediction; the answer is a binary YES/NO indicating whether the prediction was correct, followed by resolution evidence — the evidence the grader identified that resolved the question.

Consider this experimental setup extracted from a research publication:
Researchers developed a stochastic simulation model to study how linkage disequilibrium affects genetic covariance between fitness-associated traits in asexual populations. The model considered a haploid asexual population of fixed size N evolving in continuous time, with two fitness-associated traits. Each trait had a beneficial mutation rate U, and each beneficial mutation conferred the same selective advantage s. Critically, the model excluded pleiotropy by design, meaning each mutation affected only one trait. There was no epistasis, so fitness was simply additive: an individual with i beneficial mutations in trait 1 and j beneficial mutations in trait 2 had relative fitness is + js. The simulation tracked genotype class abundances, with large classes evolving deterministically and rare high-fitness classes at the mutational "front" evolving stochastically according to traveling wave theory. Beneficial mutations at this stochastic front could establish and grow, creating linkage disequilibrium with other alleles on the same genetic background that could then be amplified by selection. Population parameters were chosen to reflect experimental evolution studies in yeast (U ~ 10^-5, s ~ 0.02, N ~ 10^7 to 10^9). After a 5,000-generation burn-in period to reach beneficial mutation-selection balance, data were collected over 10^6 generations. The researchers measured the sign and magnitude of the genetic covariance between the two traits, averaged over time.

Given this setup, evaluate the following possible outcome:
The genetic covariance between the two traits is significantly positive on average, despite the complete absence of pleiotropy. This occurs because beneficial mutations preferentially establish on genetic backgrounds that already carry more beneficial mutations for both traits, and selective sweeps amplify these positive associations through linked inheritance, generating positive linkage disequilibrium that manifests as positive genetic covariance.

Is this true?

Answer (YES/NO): NO